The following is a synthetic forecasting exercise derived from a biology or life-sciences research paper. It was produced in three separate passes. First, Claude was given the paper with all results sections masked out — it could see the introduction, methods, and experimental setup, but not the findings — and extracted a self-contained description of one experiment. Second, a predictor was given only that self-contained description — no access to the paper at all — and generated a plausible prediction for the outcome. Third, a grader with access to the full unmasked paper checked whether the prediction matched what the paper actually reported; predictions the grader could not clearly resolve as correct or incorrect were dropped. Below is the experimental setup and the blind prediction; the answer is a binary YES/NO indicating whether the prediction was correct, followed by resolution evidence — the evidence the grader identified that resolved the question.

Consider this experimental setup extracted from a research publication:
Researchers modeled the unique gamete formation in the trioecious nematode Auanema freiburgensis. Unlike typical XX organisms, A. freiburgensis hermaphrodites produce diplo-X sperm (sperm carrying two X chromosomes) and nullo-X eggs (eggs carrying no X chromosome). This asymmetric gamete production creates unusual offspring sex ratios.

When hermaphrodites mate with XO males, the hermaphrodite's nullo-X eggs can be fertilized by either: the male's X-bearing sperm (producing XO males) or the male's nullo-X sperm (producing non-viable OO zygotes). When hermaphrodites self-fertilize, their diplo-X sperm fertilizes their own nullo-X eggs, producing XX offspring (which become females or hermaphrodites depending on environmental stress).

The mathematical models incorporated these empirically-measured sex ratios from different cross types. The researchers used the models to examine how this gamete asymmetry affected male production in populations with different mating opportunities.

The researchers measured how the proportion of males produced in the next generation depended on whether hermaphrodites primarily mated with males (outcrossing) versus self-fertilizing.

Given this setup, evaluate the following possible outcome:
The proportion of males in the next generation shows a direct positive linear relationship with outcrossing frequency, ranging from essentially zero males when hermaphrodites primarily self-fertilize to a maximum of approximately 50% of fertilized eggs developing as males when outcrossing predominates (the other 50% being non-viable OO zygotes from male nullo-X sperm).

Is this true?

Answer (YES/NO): NO